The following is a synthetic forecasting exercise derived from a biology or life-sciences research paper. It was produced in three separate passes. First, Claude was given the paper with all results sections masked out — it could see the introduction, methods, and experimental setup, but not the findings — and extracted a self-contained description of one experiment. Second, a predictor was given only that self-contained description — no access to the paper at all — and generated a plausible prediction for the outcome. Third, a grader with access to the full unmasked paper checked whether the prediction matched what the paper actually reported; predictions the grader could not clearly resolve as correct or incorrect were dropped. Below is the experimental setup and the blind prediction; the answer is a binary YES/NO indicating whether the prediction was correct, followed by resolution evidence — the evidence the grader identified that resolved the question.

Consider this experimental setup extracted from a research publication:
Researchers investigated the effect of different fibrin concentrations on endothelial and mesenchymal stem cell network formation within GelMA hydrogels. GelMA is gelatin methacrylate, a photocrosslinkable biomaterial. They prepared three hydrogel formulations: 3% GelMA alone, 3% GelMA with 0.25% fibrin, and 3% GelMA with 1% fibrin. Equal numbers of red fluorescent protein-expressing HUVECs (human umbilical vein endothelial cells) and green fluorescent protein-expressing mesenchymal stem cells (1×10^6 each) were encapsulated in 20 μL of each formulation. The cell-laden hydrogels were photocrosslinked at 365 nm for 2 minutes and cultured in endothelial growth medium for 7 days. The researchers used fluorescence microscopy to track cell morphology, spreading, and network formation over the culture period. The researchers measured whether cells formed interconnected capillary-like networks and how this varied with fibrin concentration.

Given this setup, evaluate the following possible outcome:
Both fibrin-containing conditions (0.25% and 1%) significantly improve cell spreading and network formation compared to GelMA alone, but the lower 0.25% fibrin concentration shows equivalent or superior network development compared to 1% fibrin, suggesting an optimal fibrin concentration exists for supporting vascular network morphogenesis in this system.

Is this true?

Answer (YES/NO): YES